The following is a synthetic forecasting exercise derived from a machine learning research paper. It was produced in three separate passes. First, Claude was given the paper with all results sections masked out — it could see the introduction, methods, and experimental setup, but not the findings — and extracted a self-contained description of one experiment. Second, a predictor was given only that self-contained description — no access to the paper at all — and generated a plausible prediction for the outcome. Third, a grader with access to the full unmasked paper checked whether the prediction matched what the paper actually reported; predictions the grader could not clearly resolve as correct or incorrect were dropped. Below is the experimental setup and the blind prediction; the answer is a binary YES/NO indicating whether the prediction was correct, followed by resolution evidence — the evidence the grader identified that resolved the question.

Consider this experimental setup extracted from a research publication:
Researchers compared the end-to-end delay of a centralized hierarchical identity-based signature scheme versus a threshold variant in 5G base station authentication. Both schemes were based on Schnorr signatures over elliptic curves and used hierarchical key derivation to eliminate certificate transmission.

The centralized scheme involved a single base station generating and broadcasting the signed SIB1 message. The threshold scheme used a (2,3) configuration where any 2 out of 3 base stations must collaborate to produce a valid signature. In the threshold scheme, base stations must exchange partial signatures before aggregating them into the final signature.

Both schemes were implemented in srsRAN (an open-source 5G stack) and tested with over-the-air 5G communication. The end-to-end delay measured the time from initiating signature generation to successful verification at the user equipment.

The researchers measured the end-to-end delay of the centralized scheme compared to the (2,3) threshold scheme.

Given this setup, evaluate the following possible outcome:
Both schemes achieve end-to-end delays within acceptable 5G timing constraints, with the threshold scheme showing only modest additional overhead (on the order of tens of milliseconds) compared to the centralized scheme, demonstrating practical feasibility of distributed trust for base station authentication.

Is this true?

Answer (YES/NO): NO